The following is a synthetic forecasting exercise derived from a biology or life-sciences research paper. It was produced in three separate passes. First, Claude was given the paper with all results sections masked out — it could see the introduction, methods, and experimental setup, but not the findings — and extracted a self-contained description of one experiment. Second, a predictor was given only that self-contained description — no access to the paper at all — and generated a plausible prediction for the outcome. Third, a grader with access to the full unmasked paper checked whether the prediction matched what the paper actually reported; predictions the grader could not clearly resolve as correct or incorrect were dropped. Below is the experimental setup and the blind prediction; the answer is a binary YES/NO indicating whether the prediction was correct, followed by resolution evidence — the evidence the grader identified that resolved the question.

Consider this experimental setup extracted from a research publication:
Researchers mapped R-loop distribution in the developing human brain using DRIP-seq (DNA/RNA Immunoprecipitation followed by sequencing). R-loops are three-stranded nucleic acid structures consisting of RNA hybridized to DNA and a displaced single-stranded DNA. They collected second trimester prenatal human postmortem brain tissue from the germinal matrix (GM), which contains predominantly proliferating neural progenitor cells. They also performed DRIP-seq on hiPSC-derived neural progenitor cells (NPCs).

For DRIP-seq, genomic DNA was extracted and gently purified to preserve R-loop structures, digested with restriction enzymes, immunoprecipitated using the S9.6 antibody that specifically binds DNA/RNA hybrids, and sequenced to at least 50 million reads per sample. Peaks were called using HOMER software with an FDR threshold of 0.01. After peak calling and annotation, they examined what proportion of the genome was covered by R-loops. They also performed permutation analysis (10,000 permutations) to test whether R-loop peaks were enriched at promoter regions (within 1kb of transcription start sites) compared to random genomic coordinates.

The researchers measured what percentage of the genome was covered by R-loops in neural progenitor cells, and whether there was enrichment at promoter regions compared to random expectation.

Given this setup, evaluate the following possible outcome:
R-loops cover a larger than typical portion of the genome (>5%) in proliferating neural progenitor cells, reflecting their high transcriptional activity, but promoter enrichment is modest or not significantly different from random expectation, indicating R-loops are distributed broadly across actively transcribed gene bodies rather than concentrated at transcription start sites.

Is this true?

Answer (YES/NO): NO